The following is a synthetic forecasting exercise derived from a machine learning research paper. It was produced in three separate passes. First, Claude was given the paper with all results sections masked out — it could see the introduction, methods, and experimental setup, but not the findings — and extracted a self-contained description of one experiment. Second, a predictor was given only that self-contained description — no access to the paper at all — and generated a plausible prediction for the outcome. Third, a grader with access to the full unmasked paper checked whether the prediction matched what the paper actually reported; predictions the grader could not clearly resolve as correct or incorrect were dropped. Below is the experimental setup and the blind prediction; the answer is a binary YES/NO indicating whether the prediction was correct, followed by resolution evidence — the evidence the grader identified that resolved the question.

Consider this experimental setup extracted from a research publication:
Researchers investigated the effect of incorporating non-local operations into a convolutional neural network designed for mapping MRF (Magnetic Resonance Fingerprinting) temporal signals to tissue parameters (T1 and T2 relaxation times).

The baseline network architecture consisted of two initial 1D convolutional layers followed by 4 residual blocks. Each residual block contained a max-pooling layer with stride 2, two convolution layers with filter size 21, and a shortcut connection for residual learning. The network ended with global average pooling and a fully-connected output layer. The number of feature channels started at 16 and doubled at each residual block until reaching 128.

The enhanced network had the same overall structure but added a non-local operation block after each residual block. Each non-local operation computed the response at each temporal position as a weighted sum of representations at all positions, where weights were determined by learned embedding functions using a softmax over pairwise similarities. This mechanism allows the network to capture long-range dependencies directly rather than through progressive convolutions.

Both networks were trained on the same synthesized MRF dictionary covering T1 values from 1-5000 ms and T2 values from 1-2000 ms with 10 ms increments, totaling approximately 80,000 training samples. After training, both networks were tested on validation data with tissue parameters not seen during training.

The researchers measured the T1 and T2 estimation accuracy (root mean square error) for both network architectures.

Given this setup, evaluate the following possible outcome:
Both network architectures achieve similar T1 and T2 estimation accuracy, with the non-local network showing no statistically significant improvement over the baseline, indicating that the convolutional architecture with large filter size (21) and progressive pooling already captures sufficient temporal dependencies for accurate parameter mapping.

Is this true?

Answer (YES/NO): NO